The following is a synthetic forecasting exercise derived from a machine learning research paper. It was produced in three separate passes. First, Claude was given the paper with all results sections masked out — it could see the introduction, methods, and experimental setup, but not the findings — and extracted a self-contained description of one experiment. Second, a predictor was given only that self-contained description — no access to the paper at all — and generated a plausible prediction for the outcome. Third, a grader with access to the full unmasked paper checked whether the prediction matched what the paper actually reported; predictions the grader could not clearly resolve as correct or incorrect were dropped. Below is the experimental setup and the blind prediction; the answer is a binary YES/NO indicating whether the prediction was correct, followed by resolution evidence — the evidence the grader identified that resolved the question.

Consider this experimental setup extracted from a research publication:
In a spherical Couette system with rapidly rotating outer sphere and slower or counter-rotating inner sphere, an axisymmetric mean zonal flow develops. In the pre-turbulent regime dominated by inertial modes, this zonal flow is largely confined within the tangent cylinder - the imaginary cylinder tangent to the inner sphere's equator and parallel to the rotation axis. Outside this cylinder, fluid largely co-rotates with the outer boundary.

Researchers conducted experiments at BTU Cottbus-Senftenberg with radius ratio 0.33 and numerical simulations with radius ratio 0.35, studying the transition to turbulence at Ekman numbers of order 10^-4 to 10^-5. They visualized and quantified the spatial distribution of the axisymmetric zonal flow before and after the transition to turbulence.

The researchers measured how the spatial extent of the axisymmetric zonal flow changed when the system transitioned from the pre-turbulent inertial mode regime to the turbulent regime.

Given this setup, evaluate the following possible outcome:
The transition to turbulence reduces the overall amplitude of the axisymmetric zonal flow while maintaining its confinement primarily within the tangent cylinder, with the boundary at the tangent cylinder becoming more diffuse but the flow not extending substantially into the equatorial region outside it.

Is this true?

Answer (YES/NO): NO